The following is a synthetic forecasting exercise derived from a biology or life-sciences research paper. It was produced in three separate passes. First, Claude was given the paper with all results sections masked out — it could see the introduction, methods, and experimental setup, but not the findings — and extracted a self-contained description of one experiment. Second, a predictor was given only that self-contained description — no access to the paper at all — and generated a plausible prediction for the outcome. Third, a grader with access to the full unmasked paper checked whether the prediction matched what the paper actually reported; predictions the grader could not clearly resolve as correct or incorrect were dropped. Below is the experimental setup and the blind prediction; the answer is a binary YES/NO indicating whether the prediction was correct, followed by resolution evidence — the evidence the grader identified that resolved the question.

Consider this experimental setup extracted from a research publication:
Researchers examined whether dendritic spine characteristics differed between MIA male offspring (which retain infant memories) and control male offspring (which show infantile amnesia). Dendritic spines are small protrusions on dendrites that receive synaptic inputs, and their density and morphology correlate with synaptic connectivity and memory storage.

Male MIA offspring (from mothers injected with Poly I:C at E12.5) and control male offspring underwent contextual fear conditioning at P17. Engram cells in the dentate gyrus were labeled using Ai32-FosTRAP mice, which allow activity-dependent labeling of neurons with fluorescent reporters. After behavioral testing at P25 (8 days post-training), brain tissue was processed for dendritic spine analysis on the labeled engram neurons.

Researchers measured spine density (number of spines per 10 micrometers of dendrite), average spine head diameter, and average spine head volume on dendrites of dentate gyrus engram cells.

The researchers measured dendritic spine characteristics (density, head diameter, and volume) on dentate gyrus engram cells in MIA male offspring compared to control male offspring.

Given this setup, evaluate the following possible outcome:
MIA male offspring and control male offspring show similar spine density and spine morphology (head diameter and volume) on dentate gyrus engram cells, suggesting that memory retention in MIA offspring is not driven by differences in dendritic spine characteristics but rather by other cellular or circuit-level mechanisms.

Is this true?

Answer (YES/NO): NO